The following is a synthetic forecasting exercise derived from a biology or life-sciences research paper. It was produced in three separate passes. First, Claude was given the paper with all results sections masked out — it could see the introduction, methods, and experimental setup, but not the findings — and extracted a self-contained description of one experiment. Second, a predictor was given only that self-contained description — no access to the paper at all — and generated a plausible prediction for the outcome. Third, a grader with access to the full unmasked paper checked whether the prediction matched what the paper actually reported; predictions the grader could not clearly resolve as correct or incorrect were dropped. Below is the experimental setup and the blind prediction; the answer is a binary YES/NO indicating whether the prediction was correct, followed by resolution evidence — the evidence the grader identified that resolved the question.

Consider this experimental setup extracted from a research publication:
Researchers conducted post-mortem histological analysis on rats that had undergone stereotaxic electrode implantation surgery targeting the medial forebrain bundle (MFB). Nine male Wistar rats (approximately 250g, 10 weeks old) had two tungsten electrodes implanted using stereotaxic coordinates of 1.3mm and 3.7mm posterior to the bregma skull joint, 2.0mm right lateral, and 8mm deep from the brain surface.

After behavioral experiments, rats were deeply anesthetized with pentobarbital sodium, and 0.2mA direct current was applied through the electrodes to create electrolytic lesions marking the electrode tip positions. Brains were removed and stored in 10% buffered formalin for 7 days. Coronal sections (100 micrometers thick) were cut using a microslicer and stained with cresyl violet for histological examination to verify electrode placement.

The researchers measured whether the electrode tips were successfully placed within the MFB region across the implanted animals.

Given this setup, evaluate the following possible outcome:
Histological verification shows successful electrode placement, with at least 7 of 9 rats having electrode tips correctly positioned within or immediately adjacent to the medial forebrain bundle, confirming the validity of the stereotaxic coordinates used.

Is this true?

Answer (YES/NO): NO